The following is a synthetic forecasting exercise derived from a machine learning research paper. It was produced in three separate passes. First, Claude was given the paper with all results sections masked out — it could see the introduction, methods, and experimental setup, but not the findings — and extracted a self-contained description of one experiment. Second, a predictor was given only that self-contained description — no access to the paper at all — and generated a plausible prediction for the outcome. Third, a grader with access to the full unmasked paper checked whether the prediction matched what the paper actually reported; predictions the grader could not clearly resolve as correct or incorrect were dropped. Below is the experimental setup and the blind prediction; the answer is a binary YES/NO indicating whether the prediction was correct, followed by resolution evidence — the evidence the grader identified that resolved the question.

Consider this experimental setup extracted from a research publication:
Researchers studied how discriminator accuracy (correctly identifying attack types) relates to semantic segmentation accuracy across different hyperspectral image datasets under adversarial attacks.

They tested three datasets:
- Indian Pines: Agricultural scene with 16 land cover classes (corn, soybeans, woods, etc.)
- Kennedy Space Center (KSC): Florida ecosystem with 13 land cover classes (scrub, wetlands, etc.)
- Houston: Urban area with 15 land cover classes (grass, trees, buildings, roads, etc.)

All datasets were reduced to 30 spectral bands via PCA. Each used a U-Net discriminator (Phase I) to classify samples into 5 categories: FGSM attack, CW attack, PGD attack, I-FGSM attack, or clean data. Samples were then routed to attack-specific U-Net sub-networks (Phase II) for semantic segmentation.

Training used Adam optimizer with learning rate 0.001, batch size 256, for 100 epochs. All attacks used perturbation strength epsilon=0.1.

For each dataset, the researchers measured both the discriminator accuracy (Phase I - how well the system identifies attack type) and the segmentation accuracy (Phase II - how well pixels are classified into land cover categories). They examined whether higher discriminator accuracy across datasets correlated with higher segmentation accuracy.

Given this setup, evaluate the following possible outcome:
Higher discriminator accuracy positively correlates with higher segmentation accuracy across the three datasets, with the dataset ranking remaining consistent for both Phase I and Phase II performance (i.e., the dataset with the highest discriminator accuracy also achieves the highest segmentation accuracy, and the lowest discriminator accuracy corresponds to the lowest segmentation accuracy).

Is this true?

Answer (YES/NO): NO